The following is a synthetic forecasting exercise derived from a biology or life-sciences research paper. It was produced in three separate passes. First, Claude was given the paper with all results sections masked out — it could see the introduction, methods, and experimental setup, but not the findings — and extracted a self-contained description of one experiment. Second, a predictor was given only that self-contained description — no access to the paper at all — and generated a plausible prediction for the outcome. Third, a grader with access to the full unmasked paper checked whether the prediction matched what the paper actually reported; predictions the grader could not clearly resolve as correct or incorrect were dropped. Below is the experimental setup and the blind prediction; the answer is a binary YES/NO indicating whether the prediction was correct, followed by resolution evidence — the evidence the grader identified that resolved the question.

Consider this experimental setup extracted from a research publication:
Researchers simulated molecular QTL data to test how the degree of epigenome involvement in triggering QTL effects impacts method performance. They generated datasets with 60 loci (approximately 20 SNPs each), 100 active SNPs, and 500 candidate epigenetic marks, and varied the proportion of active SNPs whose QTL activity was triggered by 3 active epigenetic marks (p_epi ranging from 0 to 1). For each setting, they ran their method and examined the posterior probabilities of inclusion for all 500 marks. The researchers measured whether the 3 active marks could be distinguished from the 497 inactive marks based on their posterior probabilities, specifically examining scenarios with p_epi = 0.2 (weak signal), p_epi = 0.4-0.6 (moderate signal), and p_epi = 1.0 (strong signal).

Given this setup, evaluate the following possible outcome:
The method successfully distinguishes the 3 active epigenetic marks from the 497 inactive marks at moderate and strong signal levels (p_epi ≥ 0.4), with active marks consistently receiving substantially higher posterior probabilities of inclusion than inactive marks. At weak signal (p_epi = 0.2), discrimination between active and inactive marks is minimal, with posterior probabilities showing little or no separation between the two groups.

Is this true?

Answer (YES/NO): YES